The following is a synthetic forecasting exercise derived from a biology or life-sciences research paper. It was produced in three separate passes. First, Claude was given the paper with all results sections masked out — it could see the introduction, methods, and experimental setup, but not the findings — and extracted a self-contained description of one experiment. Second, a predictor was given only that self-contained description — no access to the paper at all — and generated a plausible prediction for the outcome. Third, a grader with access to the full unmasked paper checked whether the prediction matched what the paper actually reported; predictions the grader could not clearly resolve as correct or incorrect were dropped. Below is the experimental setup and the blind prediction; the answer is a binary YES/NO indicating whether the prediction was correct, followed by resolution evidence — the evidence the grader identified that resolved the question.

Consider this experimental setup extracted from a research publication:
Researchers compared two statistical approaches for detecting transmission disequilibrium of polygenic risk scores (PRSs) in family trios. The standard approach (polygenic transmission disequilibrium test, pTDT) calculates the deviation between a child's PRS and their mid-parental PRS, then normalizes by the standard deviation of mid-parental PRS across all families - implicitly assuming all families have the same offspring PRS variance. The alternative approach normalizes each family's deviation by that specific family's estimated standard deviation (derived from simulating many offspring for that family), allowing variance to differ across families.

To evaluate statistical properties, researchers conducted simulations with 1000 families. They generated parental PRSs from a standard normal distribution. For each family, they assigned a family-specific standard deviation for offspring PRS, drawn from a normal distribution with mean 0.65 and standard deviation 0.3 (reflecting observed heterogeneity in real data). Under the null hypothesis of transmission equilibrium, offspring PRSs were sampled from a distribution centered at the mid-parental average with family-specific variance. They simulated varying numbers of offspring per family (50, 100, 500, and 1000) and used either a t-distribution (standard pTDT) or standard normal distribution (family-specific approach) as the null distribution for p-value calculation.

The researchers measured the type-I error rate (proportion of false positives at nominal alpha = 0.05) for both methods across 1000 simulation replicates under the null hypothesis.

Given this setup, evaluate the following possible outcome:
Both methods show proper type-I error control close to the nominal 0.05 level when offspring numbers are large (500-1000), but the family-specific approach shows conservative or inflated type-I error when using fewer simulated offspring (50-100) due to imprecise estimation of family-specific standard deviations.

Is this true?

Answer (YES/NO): NO